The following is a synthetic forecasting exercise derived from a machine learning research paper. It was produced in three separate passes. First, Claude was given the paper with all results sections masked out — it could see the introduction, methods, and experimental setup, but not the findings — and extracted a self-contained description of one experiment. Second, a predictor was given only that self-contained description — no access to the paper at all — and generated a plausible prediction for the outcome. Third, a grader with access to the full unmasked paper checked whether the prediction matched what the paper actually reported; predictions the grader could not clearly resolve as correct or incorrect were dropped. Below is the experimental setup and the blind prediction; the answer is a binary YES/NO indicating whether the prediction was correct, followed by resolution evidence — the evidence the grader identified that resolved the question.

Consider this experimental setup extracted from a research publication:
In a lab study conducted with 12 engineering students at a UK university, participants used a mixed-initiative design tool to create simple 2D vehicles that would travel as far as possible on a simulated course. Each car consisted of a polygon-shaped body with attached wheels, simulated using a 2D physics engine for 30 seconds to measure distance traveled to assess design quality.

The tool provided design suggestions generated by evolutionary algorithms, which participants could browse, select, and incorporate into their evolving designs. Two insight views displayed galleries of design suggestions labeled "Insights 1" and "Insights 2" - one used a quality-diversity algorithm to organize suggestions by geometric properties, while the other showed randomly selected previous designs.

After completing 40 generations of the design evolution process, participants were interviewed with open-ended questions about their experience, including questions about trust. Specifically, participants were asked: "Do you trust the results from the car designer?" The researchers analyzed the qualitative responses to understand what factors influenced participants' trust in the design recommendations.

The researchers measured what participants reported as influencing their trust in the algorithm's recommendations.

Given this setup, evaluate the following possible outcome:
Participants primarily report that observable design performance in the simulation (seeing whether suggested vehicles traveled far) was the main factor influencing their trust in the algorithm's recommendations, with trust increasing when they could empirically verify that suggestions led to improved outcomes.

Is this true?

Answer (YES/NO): YES